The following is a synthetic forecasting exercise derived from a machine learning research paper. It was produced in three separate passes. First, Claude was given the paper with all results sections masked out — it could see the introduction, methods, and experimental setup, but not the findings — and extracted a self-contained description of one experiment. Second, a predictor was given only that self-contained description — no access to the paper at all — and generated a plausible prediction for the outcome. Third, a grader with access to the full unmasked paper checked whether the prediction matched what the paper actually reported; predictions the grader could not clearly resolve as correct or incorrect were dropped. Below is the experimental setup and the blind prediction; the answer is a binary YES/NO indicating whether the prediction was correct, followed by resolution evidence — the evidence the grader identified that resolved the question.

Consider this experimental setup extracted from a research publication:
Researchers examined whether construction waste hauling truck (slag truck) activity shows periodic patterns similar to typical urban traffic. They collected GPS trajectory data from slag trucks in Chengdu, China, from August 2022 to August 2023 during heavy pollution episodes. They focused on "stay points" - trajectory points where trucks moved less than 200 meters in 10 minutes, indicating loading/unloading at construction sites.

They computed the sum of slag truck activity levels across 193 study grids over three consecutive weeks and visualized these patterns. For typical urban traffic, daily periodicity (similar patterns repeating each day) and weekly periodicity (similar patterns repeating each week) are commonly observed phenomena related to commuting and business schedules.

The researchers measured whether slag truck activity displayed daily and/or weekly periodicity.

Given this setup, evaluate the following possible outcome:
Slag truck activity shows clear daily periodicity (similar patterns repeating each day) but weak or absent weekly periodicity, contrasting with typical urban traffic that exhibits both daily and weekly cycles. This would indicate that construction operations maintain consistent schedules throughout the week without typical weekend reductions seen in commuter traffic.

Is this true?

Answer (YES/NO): NO